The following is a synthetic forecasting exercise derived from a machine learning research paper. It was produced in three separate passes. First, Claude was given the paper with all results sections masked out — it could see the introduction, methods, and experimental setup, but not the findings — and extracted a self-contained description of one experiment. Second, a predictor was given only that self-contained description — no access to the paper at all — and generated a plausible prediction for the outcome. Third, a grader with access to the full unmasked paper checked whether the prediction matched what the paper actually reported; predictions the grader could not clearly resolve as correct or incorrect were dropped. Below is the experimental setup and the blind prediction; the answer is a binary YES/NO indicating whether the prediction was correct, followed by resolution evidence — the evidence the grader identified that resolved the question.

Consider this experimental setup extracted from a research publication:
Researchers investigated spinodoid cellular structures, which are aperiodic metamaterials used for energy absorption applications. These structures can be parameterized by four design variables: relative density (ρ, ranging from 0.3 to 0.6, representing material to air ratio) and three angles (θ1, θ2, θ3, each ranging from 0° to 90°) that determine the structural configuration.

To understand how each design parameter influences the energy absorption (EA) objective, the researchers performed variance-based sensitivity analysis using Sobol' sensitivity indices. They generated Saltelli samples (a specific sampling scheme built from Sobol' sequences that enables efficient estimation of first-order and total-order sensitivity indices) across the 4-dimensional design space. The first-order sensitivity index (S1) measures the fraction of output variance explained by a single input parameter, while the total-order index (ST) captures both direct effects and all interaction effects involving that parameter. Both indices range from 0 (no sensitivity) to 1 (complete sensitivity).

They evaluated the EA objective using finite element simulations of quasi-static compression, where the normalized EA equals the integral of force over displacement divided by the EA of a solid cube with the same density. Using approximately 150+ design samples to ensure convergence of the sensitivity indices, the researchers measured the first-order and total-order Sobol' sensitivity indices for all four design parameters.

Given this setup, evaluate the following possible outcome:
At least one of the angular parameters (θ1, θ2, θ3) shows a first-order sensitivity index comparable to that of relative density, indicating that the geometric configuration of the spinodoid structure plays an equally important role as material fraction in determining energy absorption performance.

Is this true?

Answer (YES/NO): NO